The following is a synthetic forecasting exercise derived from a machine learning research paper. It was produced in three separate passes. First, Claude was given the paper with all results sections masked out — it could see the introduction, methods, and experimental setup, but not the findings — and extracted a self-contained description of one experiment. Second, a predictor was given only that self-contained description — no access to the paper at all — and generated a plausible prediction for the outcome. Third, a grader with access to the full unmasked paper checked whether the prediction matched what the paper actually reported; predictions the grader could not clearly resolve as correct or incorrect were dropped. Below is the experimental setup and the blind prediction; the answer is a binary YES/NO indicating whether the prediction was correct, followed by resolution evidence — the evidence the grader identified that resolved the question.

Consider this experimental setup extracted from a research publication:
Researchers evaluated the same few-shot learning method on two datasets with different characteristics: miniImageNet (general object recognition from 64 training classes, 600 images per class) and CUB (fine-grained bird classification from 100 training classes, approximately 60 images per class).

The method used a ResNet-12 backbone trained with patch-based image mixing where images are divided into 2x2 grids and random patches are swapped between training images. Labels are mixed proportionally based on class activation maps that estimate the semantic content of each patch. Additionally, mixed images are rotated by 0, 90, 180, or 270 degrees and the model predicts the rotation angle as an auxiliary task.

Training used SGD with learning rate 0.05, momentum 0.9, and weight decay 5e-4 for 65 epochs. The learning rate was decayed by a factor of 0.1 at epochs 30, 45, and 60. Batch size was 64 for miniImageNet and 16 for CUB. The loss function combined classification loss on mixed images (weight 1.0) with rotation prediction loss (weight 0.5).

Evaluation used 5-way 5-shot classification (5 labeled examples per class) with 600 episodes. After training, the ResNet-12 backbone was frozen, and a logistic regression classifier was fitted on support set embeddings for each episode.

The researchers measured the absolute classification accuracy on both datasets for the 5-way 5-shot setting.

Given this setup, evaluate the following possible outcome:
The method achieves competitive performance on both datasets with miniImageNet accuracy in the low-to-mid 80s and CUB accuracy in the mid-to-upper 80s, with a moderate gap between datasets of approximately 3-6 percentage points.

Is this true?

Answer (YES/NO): NO